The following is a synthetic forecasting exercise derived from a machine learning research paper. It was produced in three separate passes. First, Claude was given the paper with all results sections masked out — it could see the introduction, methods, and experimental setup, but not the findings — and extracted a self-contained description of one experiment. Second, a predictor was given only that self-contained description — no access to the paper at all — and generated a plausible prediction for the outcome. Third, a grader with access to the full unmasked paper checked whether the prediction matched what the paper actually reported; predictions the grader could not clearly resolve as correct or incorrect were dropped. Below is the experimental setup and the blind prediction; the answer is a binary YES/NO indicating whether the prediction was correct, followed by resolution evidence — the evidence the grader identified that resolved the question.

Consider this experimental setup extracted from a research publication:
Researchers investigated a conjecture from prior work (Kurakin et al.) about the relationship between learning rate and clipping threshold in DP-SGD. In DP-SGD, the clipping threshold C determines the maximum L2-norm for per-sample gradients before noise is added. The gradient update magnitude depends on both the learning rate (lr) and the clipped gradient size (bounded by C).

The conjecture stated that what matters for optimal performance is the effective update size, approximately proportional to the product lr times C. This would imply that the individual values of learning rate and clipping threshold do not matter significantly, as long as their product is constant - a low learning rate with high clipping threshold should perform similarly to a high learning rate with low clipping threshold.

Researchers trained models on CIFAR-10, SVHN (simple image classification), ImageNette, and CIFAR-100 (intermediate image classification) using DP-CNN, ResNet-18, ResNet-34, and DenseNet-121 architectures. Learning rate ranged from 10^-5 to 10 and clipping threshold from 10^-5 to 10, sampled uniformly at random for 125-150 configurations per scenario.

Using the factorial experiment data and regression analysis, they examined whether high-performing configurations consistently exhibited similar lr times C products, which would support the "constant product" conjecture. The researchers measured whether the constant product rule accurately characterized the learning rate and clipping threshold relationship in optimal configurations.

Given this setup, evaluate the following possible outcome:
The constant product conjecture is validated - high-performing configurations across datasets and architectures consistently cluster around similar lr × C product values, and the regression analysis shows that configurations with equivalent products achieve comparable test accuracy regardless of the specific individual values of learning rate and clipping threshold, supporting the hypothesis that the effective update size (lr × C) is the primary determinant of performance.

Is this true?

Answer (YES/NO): YES